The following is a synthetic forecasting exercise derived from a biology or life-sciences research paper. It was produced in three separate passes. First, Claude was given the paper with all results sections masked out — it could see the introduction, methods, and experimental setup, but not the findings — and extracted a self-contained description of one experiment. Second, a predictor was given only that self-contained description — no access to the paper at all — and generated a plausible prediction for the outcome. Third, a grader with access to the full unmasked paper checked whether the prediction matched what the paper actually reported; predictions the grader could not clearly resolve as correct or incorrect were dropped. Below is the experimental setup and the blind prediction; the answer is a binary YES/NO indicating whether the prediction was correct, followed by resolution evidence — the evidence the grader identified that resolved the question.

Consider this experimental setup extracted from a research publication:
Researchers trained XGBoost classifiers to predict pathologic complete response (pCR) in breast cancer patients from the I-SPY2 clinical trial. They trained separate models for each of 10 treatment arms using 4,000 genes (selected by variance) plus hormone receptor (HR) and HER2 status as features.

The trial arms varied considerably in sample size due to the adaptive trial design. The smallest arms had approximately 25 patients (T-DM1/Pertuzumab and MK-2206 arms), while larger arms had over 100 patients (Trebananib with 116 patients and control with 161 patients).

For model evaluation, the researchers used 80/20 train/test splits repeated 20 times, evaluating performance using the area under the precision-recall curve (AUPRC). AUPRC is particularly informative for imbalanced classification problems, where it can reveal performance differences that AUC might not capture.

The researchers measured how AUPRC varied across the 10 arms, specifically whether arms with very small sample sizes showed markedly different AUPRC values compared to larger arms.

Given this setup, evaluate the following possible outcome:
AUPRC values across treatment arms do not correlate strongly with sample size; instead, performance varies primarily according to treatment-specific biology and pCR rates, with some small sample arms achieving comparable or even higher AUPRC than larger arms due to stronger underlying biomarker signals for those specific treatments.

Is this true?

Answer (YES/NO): YES